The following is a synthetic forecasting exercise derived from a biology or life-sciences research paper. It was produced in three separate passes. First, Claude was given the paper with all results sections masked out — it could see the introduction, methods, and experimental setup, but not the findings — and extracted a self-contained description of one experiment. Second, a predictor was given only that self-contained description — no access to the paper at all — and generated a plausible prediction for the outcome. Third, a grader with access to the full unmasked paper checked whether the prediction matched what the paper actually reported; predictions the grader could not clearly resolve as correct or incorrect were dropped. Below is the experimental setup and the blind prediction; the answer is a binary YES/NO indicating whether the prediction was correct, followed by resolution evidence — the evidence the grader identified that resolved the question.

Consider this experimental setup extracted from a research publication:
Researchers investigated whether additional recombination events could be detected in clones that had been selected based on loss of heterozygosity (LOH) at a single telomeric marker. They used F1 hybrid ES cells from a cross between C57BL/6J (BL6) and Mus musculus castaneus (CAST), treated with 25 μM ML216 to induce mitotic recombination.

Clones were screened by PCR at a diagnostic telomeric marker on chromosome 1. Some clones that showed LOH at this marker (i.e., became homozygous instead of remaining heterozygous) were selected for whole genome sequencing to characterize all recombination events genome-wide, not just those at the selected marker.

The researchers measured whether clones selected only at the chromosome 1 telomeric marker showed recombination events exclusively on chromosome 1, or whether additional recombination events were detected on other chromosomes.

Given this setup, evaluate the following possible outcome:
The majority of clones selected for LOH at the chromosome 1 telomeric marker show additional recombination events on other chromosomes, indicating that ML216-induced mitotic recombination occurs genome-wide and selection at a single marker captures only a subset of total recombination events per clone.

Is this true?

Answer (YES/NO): NO